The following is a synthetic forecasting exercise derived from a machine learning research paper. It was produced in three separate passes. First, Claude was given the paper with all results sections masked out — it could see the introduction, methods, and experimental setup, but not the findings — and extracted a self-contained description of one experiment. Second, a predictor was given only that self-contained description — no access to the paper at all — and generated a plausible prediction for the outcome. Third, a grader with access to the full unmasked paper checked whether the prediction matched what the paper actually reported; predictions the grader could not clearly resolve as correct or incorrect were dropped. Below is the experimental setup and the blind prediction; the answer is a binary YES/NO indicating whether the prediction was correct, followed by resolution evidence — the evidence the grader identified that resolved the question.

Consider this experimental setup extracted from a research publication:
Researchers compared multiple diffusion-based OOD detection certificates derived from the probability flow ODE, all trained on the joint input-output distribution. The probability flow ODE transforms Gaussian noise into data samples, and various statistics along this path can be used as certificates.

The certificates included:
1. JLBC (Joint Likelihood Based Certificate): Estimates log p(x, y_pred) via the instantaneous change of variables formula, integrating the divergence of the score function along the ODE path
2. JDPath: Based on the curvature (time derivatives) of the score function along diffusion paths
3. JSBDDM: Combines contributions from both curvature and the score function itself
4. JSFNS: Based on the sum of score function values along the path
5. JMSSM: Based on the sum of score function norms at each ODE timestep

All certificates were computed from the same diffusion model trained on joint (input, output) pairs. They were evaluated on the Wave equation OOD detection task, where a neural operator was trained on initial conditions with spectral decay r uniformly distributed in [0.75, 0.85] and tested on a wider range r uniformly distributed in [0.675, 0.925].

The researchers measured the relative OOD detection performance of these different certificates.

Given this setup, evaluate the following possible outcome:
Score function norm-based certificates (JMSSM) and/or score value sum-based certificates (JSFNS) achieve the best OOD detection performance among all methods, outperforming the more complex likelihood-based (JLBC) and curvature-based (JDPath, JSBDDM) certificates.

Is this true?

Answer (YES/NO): NO